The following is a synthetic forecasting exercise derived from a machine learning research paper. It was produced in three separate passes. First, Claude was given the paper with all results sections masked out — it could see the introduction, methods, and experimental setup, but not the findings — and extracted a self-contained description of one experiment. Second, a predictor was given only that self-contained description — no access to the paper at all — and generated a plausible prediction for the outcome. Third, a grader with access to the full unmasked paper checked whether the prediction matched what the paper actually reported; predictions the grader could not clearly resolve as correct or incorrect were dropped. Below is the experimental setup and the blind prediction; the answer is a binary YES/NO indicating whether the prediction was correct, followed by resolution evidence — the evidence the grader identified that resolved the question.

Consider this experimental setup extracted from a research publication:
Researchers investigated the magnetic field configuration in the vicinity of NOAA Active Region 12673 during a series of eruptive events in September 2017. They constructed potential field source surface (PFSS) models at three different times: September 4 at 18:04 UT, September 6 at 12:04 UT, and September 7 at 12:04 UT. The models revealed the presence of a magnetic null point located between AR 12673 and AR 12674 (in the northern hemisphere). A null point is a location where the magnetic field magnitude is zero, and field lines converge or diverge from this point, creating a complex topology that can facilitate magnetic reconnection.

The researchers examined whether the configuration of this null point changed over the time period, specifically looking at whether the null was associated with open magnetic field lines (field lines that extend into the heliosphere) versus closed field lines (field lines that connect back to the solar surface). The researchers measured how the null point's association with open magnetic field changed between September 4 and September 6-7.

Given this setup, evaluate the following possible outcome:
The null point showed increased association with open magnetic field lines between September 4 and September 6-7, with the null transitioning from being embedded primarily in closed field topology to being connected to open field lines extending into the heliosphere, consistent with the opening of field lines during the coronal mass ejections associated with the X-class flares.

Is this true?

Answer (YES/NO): YES